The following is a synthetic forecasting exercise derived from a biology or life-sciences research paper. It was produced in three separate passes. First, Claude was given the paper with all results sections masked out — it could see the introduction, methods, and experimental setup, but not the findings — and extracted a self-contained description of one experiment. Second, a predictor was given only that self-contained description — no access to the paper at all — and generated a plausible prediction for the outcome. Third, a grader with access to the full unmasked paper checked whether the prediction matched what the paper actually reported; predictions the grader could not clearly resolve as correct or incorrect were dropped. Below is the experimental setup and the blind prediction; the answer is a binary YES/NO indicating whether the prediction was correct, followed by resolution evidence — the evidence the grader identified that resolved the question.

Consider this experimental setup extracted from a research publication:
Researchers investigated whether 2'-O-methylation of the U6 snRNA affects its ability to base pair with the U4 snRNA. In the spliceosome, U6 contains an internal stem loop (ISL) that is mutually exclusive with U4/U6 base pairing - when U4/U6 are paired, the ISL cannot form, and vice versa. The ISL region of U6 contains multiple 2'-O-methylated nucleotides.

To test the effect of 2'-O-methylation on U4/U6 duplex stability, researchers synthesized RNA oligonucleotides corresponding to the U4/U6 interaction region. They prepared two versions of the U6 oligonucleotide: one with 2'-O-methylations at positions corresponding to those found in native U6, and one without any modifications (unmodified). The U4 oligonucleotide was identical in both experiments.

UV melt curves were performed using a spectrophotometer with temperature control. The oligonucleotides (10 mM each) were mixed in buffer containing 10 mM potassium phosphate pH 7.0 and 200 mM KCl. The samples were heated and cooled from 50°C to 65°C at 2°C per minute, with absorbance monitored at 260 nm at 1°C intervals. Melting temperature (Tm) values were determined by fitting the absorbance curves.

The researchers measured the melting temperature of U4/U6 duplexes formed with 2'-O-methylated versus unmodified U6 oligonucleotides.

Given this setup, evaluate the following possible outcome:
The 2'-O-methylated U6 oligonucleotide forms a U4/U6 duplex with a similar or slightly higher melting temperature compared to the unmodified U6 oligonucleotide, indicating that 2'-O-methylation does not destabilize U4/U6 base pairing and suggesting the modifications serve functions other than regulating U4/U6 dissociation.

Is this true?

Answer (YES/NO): YES